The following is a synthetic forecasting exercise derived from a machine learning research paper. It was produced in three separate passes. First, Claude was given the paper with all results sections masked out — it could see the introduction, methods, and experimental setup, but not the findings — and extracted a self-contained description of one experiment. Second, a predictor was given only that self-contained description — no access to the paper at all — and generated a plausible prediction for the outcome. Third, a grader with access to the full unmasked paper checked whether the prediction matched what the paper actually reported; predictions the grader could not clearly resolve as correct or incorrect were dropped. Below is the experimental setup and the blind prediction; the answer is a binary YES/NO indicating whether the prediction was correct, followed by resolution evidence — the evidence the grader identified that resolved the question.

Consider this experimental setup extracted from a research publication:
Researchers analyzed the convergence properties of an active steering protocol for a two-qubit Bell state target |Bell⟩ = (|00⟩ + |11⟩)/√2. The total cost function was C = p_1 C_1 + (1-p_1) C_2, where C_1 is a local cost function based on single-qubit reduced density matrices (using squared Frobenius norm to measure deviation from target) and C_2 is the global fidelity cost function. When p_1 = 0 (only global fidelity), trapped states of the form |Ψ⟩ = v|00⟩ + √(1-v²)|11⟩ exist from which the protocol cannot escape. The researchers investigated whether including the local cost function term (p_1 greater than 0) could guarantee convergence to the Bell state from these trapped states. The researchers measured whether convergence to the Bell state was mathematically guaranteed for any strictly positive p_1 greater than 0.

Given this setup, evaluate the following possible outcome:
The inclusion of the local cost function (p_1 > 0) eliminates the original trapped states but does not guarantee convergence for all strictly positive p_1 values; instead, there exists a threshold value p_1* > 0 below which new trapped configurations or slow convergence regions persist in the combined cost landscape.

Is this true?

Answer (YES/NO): NO